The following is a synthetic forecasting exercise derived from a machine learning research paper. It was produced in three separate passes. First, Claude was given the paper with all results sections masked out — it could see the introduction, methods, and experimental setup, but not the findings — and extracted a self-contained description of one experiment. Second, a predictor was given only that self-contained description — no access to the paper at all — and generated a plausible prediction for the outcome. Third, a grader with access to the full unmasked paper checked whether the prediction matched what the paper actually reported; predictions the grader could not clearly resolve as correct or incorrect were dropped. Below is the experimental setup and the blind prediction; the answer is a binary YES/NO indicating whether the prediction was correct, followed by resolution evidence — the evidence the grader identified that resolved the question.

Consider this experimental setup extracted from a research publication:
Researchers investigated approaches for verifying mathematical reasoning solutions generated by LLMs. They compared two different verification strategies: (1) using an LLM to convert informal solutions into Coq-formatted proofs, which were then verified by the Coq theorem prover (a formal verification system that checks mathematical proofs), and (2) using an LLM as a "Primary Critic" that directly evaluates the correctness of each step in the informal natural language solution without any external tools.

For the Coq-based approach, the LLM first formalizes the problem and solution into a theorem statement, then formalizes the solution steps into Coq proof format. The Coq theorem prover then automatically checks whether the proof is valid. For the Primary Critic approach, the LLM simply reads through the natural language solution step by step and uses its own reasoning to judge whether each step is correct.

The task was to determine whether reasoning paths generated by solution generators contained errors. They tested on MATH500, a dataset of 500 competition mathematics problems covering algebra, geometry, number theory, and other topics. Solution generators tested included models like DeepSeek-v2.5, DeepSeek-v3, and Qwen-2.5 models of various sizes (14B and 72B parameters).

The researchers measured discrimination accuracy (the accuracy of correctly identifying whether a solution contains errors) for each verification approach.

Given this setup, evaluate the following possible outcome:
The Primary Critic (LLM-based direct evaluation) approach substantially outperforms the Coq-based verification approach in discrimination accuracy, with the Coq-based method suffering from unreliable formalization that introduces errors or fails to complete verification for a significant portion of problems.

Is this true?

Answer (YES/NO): YES